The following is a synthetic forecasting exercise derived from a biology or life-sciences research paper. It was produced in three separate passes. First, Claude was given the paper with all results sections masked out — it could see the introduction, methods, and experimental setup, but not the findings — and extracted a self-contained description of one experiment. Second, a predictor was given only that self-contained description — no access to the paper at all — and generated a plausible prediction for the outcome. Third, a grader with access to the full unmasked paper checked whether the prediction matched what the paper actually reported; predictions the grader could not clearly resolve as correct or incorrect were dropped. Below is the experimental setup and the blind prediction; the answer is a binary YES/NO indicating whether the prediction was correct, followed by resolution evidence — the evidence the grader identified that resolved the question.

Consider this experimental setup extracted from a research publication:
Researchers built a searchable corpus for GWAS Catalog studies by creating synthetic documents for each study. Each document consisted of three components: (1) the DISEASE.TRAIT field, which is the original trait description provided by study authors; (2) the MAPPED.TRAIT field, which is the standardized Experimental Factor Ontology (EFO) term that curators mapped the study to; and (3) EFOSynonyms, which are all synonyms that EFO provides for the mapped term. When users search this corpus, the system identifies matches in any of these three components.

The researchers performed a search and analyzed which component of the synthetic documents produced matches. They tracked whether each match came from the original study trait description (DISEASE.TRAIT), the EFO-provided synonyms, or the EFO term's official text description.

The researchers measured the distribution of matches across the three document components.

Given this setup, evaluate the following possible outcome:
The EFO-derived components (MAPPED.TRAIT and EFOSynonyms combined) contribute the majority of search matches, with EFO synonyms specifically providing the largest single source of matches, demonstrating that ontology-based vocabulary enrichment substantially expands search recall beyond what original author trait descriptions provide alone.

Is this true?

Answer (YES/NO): YES